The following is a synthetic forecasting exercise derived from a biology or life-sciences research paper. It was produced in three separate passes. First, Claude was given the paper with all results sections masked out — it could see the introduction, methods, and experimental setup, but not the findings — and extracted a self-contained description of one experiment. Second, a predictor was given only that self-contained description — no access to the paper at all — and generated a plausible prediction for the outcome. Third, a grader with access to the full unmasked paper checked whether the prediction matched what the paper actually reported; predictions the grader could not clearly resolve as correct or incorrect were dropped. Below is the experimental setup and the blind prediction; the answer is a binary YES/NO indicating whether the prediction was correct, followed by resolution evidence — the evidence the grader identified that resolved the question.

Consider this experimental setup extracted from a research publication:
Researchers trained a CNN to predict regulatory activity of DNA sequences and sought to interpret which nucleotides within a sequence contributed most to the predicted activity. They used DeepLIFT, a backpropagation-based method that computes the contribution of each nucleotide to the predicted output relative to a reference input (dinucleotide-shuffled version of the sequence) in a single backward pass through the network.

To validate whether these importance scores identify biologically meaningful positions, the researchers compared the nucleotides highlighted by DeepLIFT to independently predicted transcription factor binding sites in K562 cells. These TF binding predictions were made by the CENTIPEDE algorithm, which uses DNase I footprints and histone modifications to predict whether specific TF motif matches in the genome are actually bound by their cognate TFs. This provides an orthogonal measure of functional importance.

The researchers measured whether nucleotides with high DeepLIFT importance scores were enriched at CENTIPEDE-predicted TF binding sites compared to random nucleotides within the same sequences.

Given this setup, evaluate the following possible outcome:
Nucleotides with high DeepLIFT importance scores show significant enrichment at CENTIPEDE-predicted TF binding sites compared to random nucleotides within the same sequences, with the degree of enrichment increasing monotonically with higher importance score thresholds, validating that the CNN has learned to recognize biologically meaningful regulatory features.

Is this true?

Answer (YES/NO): YES